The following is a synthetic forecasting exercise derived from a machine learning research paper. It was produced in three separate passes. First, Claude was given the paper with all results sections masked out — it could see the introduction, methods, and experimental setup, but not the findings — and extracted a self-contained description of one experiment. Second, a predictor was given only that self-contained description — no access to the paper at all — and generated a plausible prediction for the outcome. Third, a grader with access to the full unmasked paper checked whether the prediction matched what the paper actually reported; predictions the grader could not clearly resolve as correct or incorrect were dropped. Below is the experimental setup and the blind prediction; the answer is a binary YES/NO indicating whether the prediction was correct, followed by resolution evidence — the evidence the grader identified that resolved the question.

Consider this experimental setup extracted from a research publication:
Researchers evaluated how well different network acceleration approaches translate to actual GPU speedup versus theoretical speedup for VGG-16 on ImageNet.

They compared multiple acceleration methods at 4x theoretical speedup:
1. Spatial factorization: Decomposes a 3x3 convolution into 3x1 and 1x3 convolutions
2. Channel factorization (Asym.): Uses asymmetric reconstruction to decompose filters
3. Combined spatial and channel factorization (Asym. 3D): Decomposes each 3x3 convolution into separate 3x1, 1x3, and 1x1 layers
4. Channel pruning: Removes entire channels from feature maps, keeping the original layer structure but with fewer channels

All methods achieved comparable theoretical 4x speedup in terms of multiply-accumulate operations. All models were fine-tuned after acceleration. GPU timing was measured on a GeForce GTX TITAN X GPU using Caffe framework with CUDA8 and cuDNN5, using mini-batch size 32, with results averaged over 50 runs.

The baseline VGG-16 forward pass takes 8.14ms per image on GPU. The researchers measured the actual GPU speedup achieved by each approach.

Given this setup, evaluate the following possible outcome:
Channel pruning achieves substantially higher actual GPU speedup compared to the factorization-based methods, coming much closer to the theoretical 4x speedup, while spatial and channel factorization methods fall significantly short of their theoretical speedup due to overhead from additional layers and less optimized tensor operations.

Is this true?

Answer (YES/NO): YES